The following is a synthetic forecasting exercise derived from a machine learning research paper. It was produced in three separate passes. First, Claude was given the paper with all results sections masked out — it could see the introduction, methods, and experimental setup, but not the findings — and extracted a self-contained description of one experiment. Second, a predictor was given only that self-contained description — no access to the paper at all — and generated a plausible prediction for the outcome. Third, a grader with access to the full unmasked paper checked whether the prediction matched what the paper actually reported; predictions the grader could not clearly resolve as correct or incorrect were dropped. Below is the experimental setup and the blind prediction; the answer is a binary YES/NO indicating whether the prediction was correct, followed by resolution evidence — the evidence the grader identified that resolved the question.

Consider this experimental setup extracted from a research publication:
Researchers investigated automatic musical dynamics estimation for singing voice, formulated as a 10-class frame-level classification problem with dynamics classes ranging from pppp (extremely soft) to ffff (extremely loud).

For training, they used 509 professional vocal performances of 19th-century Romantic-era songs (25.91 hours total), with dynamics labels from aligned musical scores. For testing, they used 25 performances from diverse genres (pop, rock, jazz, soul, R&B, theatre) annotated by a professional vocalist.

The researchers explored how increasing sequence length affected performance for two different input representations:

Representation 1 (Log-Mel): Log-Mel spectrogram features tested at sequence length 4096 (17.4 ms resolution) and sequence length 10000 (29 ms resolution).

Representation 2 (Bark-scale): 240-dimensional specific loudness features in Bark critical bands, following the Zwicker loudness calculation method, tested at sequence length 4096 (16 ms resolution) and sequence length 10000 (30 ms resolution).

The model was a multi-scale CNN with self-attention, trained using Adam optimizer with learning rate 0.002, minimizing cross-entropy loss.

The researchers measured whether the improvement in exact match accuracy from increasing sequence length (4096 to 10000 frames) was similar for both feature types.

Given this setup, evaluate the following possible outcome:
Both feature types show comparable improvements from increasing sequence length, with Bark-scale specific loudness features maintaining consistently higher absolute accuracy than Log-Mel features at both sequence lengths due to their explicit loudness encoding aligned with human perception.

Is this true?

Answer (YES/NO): NO